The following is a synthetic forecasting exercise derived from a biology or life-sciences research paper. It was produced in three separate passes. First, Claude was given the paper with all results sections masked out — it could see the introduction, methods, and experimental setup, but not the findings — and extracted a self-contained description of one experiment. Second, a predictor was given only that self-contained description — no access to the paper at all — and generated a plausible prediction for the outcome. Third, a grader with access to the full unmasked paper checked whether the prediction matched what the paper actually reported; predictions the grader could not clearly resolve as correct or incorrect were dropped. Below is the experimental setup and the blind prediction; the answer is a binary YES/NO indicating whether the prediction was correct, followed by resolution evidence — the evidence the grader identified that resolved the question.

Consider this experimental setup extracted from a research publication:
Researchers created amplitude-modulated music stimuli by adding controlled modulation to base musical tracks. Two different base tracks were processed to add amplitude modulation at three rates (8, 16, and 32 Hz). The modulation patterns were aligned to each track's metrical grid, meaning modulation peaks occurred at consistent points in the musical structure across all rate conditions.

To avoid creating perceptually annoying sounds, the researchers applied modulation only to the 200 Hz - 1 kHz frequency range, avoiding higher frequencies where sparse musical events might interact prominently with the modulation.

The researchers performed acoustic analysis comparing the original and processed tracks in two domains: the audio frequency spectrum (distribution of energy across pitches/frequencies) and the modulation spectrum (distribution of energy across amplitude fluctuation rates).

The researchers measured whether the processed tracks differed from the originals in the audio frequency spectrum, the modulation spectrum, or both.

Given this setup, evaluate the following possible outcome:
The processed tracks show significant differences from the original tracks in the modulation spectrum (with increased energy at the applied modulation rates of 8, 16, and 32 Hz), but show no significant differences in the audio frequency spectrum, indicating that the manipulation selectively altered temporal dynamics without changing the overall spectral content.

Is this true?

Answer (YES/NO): YES